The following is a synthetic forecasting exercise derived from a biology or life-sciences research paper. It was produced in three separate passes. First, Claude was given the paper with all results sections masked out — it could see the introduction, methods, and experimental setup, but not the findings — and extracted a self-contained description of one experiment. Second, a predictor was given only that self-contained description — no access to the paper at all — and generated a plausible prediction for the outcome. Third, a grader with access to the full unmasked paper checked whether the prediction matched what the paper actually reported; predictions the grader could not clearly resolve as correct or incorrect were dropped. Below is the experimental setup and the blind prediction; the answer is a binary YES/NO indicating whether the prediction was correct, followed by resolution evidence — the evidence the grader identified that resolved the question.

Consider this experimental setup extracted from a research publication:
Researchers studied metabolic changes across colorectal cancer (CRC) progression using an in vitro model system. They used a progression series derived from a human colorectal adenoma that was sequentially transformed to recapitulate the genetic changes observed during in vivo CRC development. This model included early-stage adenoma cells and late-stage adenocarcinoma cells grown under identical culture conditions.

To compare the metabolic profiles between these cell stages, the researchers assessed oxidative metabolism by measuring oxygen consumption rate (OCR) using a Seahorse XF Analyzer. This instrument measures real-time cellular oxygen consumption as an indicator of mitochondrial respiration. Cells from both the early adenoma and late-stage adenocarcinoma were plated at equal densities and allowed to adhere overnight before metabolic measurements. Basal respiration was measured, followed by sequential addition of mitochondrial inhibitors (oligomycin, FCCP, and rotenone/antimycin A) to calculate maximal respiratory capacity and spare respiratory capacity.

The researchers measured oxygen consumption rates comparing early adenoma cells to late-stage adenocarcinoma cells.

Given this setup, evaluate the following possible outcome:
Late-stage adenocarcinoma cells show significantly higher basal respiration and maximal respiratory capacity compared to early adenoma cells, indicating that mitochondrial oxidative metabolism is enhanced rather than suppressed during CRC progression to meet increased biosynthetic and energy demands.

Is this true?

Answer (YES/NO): NO